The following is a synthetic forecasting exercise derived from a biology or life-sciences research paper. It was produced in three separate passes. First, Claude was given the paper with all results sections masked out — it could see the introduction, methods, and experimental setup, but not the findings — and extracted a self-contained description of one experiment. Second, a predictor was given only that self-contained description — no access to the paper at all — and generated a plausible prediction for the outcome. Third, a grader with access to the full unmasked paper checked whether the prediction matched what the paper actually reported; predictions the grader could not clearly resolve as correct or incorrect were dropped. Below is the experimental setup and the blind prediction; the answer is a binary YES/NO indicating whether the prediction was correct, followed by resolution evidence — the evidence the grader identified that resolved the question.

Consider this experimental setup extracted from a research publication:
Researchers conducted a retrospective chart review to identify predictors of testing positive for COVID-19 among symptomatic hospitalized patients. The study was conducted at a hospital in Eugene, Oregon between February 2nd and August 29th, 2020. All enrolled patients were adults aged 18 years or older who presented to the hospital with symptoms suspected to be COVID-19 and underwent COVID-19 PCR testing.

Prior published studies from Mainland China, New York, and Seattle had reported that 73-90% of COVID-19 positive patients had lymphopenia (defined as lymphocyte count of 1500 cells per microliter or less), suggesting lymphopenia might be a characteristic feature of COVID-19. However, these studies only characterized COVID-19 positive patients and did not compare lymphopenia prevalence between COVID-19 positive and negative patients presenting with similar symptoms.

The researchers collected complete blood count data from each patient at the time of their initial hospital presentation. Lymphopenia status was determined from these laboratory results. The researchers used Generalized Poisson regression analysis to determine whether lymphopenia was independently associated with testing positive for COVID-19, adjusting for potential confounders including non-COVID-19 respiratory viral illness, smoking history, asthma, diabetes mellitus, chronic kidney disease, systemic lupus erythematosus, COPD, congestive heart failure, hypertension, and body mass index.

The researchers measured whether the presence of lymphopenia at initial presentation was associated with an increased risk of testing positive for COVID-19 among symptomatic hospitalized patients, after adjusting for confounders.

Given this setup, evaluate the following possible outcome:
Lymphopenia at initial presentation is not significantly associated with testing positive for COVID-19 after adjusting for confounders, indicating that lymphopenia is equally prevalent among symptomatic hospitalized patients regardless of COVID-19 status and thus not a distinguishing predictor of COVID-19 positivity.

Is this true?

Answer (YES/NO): YES